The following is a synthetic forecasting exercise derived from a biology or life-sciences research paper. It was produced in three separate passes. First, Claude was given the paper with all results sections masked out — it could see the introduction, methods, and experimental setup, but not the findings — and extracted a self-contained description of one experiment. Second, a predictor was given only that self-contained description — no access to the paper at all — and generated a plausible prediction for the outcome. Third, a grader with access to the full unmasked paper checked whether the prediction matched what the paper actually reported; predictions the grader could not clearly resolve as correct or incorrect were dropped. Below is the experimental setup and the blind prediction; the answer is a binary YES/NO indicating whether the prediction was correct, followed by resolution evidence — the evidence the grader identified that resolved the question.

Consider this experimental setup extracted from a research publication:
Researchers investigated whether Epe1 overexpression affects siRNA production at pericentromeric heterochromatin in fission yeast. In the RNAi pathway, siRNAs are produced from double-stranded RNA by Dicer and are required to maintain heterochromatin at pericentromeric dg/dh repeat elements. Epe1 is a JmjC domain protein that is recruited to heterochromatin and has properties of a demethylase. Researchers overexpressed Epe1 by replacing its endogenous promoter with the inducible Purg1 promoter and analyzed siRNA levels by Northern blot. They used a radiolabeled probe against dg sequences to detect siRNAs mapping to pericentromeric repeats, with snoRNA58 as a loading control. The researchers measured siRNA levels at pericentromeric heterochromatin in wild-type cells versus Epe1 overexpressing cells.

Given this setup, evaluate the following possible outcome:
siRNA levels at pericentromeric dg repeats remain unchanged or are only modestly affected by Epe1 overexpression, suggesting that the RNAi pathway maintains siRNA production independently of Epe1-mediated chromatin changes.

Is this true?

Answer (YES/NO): NO